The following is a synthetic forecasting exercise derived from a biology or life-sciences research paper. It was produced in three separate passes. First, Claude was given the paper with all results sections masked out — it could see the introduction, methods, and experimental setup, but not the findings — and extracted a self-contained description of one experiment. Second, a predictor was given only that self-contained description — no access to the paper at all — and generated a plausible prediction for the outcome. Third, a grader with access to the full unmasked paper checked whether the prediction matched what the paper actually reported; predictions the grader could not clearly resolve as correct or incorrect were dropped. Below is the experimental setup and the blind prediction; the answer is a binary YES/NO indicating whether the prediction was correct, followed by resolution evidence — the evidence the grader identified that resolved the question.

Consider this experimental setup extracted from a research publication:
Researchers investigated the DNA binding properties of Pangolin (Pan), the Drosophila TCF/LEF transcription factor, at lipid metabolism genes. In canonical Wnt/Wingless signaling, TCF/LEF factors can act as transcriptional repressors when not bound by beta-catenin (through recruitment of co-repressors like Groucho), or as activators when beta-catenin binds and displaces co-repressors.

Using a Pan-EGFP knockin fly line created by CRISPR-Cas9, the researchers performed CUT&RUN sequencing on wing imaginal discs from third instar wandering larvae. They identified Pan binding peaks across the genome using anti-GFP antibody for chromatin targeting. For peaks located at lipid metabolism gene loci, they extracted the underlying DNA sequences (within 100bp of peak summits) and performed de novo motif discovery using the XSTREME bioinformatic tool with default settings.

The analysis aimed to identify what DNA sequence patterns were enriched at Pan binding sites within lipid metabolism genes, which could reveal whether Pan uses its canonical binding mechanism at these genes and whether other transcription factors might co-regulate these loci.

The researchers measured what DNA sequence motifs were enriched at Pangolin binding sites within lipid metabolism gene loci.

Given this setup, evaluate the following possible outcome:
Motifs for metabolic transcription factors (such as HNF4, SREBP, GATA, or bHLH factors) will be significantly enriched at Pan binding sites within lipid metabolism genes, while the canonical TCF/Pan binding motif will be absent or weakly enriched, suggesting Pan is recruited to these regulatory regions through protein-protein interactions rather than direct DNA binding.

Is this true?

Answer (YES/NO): NO